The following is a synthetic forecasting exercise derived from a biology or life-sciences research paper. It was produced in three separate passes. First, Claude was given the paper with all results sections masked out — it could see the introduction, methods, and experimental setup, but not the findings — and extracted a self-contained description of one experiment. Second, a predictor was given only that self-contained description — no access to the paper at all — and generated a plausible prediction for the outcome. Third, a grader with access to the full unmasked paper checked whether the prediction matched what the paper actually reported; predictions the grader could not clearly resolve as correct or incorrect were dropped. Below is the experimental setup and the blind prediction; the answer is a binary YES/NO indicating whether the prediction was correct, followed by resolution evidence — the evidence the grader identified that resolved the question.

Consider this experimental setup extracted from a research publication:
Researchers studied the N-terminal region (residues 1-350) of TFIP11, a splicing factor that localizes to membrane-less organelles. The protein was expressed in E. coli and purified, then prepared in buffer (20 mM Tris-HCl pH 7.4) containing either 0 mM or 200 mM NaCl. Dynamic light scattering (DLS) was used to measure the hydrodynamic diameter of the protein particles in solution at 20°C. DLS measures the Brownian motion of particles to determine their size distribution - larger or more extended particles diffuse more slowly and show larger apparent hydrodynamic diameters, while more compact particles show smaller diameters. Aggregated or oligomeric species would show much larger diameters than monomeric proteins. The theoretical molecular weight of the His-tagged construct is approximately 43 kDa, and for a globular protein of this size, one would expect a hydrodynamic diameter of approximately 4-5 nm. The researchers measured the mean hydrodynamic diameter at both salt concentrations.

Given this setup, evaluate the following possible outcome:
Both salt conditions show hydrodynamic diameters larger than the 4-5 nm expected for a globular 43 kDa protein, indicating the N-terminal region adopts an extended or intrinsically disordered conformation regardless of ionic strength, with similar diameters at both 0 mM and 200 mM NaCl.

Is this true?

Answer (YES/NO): NO